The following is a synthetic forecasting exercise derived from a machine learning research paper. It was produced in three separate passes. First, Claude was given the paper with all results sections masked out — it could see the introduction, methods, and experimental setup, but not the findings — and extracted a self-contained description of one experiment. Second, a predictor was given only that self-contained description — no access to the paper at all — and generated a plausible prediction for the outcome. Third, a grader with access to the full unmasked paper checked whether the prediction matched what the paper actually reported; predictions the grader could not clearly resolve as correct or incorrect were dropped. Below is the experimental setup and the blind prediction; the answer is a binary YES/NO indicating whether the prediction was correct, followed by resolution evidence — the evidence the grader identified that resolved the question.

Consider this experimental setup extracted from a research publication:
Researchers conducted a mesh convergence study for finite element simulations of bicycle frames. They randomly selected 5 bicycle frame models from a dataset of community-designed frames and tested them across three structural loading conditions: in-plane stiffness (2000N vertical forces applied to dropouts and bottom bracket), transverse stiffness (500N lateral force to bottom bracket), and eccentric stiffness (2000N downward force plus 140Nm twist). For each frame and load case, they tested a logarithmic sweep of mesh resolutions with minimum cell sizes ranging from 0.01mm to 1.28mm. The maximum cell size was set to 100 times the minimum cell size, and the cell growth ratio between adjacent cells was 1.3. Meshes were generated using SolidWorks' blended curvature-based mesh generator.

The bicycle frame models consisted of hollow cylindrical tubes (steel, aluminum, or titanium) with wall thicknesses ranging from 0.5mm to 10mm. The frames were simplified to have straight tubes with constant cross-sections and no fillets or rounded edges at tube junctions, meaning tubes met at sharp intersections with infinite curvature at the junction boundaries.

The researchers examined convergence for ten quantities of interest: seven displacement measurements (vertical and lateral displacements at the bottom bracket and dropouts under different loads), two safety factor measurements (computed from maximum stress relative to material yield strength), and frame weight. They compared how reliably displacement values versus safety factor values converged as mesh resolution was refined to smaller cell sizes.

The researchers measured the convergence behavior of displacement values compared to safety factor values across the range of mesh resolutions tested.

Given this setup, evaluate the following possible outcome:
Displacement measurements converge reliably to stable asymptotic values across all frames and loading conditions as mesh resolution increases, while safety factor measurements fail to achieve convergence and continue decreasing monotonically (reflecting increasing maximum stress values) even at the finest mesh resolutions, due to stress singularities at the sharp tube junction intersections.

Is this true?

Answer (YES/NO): NO